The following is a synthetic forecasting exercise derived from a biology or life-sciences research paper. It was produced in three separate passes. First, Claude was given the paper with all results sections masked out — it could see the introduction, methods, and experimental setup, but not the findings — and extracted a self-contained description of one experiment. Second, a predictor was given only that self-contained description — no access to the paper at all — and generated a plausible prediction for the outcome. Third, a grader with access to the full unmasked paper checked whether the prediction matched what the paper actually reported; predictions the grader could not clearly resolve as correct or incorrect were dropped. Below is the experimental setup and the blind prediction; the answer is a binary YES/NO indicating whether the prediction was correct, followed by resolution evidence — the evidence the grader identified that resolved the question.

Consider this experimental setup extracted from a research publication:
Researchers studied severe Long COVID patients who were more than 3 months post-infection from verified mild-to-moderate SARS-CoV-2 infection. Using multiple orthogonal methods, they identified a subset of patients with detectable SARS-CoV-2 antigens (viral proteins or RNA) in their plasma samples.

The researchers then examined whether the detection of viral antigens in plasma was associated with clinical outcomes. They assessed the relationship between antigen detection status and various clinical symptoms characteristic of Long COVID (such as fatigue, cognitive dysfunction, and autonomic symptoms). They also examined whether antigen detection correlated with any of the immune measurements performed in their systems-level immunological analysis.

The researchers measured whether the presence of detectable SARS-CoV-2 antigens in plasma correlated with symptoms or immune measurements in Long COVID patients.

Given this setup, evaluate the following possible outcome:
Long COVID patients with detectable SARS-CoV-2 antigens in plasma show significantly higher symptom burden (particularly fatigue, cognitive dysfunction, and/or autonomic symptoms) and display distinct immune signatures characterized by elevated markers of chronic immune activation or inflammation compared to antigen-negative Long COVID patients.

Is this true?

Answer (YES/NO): NO